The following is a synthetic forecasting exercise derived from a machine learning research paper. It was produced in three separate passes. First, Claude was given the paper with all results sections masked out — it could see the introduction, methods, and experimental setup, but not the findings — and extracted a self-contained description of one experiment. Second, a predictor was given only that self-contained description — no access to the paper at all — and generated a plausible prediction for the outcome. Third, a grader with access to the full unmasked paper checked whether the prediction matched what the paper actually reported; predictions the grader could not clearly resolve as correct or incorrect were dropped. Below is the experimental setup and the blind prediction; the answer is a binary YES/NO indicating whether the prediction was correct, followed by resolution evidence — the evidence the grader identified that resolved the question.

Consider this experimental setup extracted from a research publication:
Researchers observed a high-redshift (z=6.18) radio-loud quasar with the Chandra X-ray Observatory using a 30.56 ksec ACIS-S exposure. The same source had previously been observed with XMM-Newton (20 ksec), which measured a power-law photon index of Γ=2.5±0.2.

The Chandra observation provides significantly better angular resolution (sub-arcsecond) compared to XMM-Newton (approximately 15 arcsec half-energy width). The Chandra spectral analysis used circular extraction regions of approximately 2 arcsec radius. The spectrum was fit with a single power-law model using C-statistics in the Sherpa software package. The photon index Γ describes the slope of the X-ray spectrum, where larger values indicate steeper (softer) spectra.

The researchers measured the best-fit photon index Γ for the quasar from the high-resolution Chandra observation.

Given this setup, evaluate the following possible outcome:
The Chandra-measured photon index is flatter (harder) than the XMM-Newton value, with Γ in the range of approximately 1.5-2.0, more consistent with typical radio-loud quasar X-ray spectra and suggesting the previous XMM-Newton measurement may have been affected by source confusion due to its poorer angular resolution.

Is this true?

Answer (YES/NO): YES